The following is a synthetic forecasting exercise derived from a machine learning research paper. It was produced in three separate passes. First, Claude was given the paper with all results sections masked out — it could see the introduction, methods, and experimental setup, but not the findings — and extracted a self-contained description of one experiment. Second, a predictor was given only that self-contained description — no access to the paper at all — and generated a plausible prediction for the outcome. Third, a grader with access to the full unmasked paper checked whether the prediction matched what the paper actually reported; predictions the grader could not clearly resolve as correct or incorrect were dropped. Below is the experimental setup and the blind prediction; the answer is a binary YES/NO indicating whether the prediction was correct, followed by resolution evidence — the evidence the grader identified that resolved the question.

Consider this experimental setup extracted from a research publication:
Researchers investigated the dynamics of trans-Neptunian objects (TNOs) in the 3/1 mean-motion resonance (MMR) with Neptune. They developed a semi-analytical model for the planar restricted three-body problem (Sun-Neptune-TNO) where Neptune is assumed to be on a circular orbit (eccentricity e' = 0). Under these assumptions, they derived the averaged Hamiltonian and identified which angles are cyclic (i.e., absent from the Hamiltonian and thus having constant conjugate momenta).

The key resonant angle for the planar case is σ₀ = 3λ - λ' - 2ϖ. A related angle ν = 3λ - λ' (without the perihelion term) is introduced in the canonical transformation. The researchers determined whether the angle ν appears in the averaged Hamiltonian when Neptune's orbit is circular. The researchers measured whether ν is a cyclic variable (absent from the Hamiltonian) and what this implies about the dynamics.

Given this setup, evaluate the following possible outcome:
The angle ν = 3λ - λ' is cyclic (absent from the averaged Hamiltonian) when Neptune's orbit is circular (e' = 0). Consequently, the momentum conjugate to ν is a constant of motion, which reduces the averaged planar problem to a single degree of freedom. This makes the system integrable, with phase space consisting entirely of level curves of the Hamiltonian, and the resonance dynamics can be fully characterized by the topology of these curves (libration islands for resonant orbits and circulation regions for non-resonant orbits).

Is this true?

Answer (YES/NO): YES